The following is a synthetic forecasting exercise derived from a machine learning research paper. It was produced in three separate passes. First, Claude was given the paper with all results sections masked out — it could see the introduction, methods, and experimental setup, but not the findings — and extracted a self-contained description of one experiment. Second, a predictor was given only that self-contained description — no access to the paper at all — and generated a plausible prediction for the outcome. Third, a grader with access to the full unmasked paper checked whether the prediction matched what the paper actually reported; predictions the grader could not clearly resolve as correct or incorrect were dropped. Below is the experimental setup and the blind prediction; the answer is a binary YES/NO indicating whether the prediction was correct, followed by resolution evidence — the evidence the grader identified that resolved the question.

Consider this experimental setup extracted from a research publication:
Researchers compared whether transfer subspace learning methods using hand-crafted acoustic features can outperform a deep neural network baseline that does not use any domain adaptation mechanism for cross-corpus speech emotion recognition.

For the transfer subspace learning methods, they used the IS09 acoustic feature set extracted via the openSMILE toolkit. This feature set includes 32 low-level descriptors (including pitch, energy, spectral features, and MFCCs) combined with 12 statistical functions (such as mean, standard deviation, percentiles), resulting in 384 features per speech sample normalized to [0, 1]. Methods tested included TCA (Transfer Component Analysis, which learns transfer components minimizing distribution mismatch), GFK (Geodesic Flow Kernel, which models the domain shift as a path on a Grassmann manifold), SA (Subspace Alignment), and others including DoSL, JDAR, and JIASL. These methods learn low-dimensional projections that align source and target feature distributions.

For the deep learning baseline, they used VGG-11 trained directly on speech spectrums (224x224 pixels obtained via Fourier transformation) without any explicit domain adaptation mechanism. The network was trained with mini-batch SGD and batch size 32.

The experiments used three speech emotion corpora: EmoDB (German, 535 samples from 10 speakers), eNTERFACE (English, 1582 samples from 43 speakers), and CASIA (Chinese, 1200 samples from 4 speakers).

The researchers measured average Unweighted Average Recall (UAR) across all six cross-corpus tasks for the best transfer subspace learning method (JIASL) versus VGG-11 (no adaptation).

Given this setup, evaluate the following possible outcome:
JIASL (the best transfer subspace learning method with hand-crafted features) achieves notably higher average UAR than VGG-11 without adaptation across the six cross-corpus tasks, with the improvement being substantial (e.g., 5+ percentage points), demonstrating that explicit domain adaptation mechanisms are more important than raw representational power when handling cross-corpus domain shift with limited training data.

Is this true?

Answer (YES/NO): NO